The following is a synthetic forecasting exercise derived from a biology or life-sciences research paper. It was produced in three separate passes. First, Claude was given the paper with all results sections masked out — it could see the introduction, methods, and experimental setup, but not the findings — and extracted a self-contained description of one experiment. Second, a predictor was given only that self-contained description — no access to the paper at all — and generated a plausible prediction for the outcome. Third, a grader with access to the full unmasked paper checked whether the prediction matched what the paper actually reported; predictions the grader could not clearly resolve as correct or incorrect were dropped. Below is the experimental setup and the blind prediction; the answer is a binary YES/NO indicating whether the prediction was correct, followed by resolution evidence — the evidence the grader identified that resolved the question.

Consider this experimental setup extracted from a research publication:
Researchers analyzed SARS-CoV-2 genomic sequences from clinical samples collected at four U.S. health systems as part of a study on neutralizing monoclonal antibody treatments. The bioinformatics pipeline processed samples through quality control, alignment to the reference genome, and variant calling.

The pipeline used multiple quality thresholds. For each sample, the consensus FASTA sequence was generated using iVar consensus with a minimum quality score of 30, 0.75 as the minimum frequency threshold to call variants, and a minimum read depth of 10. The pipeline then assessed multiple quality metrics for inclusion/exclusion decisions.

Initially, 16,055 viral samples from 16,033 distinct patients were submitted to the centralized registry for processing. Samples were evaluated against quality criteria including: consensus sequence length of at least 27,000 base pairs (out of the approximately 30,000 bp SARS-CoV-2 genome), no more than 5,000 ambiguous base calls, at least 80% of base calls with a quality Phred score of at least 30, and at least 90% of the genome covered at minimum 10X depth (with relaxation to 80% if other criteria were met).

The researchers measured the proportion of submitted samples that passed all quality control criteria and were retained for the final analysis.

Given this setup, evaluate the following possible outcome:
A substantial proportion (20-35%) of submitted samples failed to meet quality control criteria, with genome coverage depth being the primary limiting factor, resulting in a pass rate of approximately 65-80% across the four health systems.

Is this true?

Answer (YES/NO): NO